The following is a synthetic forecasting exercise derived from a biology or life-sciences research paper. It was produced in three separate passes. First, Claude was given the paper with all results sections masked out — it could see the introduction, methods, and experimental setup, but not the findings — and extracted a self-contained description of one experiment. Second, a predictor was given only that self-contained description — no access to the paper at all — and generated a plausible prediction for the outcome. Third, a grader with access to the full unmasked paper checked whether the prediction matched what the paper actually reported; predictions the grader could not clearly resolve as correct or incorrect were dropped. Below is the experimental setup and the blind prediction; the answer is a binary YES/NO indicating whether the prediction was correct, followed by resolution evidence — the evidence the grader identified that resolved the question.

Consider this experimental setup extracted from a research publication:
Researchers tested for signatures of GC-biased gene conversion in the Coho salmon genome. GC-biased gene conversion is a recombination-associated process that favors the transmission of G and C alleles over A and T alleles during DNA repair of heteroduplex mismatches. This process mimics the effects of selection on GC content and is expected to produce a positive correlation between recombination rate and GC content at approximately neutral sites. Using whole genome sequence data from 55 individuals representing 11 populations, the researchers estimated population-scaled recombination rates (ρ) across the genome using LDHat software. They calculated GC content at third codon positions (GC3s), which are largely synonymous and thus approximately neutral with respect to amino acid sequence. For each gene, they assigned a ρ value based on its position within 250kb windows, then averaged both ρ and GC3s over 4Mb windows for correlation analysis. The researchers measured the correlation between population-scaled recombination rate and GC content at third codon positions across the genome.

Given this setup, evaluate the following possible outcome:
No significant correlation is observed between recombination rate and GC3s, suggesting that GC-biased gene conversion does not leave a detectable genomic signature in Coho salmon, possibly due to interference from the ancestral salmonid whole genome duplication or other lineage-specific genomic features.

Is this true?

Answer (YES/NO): NO